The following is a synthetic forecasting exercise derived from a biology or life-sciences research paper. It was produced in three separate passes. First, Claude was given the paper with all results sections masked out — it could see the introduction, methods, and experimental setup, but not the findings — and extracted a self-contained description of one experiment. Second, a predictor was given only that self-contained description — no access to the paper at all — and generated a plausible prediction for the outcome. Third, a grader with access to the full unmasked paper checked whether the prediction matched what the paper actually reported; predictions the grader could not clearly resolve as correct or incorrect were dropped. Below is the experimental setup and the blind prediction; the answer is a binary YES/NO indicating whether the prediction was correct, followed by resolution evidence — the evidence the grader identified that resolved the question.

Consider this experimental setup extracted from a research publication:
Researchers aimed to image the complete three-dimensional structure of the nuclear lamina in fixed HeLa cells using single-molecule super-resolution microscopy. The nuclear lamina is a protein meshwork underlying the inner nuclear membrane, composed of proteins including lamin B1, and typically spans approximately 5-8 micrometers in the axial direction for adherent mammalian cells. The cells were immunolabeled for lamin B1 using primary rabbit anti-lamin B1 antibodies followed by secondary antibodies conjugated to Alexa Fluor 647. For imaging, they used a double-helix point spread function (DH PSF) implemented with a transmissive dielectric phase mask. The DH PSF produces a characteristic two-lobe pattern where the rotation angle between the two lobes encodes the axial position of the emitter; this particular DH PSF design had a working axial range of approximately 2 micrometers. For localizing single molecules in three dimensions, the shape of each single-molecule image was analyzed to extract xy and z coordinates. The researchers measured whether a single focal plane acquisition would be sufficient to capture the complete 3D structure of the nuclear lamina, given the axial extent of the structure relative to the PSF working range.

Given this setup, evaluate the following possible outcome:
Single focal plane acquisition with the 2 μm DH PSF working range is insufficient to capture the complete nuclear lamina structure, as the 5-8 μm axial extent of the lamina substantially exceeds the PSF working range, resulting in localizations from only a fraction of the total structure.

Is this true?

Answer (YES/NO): YES